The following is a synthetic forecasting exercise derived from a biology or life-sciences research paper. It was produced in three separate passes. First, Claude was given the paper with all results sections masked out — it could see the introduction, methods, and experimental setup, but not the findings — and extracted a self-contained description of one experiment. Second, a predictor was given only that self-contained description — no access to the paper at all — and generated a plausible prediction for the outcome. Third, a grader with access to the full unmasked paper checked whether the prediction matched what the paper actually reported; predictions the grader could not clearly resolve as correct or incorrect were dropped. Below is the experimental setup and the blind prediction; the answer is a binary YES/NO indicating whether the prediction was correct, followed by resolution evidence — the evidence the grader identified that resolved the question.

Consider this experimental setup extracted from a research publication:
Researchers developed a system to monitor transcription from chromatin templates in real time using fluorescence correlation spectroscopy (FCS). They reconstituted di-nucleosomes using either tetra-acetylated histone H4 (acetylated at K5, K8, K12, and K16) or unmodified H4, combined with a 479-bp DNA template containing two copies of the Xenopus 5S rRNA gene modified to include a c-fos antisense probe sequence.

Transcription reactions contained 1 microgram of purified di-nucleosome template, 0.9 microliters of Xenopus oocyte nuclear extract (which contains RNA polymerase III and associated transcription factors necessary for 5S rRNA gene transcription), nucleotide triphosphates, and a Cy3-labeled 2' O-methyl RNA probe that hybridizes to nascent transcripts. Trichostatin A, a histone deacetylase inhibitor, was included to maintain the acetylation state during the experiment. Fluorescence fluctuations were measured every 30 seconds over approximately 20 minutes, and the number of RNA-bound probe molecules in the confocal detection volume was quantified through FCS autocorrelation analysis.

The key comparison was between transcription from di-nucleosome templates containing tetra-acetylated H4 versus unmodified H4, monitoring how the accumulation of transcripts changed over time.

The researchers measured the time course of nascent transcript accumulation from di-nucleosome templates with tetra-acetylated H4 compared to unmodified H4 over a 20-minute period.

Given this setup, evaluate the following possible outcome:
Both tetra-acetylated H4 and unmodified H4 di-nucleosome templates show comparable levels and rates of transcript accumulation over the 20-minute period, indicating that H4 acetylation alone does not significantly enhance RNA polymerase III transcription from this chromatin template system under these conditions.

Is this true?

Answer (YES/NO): NO